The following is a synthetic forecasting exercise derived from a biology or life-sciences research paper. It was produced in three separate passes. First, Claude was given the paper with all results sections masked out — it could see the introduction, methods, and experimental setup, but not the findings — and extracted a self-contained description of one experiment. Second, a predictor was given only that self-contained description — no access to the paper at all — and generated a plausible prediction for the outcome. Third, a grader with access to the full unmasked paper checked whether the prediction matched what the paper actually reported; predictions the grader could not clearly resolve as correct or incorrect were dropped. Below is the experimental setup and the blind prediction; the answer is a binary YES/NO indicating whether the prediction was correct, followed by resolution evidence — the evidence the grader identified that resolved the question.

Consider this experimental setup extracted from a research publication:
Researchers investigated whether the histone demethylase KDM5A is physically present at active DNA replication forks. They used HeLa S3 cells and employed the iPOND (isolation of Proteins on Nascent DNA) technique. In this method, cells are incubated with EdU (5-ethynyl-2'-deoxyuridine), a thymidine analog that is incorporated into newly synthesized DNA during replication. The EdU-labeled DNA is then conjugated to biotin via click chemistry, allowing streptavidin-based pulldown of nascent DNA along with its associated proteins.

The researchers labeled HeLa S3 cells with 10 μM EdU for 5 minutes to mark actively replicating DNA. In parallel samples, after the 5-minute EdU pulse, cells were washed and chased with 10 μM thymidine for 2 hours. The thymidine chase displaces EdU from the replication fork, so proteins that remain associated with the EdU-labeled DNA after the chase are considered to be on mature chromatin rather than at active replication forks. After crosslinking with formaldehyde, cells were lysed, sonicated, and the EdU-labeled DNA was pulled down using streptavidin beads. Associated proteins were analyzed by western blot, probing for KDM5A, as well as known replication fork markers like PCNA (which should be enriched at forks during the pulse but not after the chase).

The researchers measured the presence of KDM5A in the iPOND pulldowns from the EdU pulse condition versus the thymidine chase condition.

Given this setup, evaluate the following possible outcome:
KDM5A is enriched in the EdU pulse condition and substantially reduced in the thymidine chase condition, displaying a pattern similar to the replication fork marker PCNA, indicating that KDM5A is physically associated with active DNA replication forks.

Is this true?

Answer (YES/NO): YES